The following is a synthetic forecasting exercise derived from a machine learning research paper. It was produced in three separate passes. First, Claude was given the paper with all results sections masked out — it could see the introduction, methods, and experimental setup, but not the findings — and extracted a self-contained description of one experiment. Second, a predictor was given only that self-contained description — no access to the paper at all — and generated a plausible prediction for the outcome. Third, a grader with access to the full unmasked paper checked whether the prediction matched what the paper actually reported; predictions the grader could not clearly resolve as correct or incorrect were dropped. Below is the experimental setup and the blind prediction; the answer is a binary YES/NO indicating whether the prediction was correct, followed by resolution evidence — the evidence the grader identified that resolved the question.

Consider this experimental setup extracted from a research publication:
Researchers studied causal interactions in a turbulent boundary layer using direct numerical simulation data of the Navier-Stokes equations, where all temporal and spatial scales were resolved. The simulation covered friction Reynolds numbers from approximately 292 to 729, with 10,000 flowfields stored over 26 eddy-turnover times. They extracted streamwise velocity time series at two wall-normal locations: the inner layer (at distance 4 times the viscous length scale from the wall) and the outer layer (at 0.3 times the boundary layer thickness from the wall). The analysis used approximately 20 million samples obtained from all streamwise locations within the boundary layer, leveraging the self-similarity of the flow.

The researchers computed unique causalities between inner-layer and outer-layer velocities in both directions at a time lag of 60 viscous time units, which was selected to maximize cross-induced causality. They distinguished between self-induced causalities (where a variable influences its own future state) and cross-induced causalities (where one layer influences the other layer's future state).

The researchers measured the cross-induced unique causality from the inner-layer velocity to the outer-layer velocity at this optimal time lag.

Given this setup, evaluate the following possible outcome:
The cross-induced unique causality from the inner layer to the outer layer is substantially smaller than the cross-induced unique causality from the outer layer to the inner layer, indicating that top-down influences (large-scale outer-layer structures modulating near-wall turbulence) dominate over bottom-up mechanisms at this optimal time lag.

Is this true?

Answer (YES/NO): YES